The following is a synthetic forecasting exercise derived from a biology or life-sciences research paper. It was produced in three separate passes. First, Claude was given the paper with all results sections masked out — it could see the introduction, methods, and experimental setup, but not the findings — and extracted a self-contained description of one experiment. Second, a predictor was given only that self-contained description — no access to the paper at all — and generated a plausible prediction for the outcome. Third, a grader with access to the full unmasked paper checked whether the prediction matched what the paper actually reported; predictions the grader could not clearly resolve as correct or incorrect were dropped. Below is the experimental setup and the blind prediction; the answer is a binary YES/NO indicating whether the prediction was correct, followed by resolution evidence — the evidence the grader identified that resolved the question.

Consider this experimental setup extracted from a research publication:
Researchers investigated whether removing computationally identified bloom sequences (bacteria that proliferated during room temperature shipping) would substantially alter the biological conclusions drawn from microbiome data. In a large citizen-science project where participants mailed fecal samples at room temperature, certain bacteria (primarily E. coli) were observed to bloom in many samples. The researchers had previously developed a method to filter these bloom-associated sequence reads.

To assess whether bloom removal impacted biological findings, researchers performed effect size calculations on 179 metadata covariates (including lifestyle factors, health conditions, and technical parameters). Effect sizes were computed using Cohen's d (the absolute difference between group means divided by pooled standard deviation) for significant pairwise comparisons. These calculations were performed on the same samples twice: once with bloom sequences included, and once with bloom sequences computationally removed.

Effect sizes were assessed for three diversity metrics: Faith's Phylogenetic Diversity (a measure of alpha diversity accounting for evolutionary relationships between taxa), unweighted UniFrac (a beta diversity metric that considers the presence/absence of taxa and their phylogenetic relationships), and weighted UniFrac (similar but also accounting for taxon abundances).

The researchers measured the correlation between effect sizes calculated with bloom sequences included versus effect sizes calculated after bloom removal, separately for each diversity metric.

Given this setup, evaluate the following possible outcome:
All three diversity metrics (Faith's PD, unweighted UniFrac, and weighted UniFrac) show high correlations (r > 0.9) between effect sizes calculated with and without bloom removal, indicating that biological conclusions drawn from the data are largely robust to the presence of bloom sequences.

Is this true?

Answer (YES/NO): NO